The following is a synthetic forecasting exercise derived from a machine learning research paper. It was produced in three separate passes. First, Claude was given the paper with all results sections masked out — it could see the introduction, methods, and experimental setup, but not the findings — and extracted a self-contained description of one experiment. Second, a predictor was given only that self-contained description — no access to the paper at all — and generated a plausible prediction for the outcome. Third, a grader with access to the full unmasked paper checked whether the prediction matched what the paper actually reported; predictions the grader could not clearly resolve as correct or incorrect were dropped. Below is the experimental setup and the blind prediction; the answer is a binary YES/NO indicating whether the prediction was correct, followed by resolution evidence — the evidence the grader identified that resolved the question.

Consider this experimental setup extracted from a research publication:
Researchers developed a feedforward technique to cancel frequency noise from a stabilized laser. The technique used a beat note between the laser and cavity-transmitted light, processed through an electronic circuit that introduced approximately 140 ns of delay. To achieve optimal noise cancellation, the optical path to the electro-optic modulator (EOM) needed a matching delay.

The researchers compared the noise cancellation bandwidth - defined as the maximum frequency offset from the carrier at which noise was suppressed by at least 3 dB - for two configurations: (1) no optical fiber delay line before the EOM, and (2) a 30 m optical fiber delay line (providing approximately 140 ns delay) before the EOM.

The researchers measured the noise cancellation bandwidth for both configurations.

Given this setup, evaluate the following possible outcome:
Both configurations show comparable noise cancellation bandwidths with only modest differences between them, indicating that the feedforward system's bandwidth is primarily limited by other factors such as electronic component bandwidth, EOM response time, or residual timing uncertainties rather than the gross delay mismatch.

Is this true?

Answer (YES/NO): NO